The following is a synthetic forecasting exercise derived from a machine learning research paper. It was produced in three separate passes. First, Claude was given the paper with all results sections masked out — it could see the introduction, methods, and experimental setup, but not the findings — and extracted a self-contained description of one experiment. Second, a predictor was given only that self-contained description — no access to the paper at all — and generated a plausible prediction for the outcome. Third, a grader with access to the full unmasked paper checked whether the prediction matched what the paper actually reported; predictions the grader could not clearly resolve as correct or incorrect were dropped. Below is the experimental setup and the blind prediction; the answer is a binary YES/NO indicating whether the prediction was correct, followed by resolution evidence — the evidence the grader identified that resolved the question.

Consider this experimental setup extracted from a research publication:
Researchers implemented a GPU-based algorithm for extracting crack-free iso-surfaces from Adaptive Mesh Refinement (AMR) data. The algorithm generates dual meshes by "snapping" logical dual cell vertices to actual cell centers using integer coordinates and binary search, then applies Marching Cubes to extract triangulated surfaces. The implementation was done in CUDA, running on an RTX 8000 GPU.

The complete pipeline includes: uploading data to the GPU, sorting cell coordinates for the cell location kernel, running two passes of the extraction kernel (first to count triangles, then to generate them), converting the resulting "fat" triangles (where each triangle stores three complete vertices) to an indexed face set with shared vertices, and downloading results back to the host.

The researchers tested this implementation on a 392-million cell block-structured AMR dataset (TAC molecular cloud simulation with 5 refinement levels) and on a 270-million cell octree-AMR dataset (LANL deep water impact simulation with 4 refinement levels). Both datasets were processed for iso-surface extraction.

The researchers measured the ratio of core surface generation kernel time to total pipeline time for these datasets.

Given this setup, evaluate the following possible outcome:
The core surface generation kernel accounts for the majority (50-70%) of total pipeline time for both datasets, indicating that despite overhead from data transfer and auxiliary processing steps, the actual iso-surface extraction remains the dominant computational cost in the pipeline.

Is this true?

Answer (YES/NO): NO